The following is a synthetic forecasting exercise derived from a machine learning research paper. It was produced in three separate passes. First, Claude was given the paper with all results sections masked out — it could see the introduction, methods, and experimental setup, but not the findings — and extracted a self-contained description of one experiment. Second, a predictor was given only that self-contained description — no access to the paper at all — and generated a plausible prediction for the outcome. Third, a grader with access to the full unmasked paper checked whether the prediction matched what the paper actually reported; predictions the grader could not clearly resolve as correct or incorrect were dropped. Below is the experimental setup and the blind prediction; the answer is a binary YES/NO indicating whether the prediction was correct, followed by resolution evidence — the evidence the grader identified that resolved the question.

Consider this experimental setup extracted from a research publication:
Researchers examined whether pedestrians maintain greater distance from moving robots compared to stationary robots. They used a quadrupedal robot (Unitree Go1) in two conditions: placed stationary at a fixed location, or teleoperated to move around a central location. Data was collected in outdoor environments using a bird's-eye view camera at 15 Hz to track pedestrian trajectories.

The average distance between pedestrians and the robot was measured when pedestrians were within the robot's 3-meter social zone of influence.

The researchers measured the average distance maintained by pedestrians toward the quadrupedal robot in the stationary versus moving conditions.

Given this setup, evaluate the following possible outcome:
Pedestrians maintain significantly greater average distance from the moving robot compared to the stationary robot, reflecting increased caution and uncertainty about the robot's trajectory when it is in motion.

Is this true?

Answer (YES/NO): NO